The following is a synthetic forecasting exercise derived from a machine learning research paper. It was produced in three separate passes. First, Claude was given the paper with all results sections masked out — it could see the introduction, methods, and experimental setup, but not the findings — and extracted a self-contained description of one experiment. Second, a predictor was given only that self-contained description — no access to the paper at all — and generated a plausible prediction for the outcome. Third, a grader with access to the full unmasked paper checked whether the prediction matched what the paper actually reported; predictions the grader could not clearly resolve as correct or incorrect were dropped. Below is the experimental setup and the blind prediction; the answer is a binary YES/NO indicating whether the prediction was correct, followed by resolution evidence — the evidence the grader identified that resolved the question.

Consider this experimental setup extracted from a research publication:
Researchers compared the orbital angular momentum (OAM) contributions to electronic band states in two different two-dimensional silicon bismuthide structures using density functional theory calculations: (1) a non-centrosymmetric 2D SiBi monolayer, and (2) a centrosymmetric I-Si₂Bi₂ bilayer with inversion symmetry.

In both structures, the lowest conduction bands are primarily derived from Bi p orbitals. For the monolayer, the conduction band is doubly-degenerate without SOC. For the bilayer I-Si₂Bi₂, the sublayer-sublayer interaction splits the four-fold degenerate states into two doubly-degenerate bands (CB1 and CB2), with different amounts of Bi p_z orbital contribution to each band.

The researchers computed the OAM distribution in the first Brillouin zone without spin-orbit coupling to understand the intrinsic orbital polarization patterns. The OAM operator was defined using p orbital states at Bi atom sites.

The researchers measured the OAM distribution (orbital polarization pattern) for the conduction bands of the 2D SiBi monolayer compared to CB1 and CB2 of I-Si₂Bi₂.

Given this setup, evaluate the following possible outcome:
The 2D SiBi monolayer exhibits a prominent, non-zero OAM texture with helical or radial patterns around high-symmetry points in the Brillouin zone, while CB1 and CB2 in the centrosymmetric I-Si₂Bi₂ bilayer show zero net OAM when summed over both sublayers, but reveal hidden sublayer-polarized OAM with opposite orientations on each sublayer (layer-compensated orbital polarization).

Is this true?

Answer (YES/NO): YES